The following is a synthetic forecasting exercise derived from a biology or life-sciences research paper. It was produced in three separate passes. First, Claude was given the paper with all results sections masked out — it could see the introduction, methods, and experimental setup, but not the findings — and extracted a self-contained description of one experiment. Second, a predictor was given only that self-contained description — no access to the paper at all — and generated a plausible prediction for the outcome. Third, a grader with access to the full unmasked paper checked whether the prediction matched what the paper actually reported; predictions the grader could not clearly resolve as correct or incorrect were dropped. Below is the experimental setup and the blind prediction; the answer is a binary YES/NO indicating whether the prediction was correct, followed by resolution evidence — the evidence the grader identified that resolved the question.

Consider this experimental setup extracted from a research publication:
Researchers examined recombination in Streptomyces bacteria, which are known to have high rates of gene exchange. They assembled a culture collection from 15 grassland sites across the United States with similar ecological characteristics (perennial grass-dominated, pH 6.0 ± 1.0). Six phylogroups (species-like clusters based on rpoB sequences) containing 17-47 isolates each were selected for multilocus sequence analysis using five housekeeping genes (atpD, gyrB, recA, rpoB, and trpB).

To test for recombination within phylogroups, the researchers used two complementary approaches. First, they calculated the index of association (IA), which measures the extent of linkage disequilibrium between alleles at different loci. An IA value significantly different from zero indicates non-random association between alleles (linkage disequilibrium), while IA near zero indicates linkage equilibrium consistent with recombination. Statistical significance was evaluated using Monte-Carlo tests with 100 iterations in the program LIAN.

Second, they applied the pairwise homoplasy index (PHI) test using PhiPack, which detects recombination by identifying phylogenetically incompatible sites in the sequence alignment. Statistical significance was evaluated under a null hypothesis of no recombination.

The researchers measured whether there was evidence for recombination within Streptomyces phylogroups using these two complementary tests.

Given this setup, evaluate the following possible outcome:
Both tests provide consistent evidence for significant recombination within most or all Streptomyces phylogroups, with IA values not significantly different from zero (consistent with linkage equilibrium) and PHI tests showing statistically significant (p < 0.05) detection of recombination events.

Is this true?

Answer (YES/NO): NO